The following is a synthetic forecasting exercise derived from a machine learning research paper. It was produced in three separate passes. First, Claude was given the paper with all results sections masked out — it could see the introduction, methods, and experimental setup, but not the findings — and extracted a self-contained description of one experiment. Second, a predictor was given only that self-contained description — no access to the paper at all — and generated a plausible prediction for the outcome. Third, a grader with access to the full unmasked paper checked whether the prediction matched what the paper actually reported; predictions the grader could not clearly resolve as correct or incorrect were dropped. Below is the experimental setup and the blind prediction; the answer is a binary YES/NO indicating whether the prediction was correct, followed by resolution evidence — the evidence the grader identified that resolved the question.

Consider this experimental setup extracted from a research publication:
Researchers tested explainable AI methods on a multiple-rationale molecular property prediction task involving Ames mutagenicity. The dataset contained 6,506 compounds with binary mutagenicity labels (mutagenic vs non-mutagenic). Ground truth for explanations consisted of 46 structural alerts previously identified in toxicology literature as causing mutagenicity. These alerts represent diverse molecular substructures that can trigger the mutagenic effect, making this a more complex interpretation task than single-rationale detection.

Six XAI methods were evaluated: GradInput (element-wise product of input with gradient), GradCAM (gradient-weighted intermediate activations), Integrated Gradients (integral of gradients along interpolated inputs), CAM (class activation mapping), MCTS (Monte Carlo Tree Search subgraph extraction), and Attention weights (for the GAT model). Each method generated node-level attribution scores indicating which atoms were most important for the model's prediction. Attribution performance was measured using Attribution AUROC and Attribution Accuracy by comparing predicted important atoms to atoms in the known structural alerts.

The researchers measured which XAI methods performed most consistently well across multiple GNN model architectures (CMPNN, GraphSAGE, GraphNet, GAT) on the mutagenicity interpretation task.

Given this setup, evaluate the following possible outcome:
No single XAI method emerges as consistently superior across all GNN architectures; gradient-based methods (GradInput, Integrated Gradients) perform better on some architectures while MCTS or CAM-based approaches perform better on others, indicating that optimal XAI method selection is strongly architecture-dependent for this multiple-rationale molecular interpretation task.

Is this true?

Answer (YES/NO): NO